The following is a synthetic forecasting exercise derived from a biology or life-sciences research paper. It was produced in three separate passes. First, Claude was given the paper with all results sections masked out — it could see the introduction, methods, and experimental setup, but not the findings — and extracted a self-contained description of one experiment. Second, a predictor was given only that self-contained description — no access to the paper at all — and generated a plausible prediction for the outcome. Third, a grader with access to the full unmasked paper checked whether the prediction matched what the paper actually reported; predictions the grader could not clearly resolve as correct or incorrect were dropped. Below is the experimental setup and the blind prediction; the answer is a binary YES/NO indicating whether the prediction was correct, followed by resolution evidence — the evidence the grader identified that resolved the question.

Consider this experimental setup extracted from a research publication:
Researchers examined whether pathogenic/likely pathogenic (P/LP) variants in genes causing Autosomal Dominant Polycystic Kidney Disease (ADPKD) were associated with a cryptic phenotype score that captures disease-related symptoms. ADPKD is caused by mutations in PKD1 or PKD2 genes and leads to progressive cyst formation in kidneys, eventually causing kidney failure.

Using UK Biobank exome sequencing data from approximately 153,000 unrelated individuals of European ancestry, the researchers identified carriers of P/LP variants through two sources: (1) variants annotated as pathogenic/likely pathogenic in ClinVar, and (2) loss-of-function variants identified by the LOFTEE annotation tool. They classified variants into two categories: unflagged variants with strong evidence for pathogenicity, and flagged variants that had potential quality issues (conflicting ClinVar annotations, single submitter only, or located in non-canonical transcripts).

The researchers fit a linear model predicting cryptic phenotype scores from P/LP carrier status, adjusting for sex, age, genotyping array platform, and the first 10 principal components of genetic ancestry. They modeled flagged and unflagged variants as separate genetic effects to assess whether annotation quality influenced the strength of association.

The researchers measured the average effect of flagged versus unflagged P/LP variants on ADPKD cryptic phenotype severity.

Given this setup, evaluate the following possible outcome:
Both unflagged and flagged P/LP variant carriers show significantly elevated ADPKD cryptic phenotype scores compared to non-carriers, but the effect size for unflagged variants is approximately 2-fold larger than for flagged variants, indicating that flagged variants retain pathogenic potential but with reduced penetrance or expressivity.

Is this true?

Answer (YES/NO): NO